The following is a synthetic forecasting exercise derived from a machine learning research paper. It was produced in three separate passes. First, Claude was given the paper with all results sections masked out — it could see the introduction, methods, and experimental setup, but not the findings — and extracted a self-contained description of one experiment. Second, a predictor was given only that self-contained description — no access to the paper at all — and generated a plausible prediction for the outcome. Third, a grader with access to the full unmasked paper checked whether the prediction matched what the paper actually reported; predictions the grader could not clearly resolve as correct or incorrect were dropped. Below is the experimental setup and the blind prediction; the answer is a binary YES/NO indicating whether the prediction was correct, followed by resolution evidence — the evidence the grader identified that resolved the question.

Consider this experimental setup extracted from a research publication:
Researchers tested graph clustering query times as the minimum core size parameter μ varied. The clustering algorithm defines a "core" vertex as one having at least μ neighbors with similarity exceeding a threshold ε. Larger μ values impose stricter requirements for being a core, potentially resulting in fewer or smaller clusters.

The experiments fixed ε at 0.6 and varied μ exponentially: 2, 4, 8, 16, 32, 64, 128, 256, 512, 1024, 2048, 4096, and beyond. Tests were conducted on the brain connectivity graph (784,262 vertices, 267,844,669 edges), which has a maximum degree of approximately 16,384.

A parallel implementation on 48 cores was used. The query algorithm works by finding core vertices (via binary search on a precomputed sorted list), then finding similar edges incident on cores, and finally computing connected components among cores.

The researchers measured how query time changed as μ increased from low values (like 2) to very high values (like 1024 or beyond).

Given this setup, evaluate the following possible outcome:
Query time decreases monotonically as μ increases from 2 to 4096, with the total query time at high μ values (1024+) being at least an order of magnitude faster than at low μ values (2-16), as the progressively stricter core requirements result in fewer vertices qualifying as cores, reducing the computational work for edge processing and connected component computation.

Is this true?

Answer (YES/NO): NO